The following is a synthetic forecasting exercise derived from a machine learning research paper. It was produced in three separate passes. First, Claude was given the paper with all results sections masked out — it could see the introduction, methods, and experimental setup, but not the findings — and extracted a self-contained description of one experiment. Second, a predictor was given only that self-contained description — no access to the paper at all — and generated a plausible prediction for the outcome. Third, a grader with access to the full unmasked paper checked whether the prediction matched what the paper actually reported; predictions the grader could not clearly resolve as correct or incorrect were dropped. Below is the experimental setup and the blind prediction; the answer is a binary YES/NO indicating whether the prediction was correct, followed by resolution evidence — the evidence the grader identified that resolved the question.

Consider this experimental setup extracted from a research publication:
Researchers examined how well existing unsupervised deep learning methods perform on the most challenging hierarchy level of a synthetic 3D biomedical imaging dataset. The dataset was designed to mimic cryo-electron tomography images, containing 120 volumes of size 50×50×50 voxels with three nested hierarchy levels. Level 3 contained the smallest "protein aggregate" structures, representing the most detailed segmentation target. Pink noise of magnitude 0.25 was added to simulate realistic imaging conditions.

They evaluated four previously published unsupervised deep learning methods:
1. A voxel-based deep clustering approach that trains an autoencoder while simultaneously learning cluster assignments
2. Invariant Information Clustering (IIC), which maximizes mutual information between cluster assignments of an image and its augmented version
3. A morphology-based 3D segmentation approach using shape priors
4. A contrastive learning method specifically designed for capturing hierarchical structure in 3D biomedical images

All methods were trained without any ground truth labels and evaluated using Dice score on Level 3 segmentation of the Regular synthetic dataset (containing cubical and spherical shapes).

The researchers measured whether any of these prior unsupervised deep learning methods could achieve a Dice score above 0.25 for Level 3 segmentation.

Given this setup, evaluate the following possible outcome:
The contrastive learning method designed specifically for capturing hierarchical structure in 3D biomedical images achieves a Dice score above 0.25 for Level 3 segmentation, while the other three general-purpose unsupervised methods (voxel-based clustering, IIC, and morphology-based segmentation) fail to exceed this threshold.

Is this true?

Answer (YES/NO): NO